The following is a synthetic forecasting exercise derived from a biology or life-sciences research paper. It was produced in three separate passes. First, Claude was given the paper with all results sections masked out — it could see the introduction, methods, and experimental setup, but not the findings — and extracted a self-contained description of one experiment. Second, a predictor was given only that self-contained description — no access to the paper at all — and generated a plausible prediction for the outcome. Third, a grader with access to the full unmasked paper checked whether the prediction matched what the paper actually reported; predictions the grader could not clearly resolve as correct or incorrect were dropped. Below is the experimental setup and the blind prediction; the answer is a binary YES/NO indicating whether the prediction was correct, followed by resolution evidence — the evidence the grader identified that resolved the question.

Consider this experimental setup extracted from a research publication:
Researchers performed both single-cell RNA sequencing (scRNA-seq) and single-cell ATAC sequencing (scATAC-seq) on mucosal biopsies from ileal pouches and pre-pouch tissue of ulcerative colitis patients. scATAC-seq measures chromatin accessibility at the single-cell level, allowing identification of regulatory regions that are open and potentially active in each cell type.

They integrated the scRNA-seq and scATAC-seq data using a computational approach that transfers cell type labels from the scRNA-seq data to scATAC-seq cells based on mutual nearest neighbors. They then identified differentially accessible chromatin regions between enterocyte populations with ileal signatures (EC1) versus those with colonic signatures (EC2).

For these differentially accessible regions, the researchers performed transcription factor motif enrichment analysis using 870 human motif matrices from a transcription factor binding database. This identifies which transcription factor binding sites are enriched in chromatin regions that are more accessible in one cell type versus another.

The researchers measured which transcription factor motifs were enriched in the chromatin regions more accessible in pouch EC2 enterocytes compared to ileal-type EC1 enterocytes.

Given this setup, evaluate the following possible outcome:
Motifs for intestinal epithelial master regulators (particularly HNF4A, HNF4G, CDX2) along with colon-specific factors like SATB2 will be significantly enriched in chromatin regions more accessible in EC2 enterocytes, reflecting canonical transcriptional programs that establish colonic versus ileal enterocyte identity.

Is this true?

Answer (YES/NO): NO